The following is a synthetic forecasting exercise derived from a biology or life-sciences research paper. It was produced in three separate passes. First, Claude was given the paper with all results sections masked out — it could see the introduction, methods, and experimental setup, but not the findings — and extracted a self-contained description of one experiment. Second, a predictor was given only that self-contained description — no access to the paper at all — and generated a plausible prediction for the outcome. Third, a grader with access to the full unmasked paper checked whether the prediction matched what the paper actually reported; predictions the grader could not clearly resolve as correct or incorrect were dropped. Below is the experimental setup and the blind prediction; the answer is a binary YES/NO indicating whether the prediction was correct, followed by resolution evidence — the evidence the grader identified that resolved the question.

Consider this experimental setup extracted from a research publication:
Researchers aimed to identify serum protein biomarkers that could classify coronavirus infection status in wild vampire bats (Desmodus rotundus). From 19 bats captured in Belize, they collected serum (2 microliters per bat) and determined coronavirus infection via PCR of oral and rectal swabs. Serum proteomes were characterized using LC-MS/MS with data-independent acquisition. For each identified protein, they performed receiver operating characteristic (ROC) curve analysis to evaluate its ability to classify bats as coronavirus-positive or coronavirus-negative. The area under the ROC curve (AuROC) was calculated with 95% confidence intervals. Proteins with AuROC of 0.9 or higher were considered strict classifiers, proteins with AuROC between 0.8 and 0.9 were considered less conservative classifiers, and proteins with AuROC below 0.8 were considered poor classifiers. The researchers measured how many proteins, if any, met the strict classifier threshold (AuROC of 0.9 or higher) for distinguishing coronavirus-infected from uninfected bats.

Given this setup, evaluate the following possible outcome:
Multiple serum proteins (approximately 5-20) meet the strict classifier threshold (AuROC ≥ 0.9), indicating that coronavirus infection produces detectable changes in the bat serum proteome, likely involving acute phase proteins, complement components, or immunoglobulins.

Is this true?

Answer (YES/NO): YES